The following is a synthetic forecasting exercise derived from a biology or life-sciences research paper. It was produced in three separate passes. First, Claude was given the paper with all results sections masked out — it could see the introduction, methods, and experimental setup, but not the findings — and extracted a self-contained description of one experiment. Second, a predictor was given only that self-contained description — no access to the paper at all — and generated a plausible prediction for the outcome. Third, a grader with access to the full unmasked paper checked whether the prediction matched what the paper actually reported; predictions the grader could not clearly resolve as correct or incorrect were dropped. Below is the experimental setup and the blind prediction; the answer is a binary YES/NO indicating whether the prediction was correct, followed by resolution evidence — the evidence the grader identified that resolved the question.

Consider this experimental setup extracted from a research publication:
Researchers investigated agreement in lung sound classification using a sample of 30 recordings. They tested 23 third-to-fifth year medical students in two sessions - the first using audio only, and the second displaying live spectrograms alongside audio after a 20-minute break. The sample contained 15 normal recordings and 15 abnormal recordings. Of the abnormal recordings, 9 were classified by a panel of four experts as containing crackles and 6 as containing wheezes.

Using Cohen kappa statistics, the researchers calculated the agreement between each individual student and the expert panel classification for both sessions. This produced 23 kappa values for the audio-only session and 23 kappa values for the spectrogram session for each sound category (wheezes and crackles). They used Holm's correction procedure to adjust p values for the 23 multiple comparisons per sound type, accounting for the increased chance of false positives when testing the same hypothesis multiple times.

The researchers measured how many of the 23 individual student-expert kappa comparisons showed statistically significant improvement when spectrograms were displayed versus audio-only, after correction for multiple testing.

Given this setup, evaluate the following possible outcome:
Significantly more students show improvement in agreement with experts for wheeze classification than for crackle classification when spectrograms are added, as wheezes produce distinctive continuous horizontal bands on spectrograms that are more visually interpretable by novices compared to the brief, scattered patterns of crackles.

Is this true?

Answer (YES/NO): NO